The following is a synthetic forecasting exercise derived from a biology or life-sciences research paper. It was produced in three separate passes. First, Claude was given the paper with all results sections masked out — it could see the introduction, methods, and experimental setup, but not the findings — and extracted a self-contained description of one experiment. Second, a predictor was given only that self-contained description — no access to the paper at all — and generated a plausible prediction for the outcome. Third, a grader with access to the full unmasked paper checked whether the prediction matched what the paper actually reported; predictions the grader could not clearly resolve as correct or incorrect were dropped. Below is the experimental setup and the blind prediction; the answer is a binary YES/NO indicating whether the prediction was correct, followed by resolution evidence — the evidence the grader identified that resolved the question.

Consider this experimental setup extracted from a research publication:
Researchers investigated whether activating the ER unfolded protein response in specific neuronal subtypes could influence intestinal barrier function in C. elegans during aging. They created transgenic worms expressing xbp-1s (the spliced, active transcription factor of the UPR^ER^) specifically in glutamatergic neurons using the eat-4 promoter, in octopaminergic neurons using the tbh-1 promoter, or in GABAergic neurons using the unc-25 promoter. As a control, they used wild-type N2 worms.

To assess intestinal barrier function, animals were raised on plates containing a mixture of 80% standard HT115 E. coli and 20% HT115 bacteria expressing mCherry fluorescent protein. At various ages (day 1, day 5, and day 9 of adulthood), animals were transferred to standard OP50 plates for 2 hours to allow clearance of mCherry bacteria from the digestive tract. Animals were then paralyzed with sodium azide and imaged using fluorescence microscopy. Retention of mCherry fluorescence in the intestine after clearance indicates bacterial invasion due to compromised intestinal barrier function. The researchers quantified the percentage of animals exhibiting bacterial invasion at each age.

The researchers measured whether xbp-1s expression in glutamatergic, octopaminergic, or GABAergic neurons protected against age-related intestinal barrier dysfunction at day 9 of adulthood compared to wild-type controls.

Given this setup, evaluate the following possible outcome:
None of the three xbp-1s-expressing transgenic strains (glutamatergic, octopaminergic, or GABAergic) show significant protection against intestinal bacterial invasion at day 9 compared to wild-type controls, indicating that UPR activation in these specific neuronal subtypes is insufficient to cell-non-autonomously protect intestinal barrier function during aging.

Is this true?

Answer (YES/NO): YES